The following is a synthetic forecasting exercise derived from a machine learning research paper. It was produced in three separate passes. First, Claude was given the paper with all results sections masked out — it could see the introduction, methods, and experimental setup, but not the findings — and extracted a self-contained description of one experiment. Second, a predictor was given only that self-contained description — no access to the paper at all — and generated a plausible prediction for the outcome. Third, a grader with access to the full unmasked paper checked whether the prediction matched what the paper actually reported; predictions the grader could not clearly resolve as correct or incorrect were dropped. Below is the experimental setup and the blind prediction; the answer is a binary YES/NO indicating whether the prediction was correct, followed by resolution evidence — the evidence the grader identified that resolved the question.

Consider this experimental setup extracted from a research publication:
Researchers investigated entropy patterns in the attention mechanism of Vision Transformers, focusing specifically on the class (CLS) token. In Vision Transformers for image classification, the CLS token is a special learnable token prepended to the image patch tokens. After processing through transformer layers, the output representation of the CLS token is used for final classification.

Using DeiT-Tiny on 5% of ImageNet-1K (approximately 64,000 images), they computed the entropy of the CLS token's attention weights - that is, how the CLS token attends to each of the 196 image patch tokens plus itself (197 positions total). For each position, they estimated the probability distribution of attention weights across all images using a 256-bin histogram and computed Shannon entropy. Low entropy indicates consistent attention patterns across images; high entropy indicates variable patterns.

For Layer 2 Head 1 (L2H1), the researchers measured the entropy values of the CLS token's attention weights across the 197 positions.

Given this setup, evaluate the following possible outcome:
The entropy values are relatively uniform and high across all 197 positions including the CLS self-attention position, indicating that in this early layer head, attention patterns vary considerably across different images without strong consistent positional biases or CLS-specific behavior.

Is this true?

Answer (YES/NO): NO